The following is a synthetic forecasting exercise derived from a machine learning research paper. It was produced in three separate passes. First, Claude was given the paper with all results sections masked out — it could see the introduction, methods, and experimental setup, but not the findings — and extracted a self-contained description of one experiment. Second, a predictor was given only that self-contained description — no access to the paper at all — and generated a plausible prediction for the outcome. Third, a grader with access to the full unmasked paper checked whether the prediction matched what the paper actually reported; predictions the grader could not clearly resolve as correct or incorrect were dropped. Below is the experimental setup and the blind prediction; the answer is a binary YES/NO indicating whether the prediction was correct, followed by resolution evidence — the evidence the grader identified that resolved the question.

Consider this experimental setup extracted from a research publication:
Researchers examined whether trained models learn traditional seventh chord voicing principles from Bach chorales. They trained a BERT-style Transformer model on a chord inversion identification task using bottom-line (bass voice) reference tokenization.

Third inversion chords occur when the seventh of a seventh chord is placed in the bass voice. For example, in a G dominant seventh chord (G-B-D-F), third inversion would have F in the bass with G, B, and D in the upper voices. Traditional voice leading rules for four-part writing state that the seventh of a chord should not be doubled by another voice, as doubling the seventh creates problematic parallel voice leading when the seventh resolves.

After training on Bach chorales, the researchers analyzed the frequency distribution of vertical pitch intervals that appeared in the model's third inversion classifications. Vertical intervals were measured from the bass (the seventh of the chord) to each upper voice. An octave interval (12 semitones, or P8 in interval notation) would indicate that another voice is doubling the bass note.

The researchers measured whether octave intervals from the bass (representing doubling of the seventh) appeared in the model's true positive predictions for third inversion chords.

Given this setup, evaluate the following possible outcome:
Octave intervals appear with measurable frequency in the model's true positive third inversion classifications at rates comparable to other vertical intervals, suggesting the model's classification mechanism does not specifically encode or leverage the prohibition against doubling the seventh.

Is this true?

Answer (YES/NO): NO